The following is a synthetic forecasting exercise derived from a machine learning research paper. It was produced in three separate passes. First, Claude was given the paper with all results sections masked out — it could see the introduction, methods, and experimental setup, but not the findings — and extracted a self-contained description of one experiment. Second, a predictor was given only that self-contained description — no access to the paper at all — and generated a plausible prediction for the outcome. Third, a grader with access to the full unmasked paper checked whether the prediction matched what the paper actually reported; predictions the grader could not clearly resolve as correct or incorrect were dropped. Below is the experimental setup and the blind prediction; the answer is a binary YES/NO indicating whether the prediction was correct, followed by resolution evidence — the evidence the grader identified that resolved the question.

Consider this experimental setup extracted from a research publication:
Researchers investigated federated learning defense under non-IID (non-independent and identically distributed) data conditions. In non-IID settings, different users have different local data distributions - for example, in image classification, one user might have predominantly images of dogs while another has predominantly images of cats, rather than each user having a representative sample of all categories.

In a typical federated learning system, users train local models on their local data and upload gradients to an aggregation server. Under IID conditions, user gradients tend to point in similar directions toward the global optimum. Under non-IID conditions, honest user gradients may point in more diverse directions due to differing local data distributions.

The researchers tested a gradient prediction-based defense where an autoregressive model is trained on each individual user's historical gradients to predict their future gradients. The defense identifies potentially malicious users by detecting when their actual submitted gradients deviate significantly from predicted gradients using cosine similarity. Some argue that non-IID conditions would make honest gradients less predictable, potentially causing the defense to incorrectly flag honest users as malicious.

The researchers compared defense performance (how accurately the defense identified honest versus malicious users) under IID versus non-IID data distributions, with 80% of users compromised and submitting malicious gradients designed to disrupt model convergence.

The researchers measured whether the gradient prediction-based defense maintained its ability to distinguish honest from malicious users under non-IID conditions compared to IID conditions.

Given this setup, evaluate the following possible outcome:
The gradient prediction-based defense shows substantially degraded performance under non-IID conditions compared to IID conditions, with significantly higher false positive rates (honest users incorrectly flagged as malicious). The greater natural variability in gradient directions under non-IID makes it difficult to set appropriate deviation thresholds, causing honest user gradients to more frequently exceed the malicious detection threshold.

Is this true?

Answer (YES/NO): NO